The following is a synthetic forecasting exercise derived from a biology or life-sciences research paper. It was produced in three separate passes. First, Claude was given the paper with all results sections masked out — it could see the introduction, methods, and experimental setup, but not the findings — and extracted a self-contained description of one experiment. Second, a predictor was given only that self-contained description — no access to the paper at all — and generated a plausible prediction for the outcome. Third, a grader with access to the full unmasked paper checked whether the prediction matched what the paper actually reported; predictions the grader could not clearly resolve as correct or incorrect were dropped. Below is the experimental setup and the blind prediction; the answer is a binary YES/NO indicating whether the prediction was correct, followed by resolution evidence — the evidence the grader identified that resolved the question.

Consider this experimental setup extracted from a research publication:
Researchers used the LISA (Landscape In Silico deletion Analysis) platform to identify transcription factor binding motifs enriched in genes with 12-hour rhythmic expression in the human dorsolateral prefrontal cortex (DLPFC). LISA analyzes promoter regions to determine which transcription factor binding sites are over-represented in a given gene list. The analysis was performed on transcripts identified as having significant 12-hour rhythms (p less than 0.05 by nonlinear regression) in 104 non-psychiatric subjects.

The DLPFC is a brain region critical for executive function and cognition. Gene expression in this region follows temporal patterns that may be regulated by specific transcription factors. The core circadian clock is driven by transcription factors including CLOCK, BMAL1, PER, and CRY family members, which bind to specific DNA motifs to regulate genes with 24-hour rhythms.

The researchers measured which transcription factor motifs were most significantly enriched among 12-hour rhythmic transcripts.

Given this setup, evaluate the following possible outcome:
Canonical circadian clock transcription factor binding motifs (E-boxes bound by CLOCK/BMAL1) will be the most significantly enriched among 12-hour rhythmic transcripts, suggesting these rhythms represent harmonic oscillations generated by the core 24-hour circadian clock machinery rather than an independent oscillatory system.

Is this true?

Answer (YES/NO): NO